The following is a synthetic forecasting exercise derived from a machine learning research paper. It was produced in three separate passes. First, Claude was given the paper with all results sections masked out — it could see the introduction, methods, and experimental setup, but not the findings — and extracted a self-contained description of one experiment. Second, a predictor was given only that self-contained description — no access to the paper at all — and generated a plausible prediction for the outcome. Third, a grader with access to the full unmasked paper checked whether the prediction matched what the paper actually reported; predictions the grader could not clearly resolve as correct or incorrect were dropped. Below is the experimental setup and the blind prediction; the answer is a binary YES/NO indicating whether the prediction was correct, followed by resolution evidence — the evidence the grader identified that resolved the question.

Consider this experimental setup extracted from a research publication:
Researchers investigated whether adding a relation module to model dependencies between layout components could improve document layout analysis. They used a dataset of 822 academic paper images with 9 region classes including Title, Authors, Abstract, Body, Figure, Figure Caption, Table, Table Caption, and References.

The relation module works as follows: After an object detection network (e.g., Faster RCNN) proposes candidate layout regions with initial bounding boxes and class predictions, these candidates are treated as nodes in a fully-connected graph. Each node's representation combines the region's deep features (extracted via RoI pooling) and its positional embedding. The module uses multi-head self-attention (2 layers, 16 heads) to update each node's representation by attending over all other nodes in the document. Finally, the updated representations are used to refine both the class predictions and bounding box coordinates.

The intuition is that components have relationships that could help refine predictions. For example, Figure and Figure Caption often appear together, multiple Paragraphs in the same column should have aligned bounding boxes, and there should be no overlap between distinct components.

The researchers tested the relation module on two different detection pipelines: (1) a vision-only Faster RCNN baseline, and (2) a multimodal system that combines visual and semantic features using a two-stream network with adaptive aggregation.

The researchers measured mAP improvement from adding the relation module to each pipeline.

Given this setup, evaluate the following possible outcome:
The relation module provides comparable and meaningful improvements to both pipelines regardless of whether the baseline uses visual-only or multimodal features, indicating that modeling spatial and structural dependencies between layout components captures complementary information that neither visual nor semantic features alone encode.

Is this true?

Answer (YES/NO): NO